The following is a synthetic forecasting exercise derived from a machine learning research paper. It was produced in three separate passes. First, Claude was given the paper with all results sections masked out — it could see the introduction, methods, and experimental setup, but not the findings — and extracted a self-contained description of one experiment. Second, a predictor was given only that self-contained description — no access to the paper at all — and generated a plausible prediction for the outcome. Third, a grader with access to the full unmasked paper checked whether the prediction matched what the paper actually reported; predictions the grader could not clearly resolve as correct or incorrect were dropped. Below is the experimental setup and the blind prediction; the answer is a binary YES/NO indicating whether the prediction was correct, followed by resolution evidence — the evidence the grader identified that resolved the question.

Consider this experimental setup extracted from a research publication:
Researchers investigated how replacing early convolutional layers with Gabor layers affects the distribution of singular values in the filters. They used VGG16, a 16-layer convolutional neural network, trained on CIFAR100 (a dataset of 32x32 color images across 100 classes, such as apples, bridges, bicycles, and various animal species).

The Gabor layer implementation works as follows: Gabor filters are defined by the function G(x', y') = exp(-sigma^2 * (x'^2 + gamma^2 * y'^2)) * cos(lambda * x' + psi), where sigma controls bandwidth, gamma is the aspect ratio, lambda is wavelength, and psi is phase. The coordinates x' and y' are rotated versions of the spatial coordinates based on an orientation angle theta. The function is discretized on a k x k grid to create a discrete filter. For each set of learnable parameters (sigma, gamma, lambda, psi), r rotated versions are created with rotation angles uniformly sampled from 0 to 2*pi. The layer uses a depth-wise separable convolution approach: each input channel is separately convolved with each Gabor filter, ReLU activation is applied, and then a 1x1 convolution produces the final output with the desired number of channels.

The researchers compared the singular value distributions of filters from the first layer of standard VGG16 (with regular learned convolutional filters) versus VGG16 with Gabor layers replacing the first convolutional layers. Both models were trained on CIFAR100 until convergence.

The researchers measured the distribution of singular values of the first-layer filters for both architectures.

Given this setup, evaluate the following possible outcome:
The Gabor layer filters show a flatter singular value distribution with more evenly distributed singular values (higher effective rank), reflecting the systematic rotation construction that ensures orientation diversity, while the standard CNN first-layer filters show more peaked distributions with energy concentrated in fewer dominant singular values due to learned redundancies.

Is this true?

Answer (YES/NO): NO